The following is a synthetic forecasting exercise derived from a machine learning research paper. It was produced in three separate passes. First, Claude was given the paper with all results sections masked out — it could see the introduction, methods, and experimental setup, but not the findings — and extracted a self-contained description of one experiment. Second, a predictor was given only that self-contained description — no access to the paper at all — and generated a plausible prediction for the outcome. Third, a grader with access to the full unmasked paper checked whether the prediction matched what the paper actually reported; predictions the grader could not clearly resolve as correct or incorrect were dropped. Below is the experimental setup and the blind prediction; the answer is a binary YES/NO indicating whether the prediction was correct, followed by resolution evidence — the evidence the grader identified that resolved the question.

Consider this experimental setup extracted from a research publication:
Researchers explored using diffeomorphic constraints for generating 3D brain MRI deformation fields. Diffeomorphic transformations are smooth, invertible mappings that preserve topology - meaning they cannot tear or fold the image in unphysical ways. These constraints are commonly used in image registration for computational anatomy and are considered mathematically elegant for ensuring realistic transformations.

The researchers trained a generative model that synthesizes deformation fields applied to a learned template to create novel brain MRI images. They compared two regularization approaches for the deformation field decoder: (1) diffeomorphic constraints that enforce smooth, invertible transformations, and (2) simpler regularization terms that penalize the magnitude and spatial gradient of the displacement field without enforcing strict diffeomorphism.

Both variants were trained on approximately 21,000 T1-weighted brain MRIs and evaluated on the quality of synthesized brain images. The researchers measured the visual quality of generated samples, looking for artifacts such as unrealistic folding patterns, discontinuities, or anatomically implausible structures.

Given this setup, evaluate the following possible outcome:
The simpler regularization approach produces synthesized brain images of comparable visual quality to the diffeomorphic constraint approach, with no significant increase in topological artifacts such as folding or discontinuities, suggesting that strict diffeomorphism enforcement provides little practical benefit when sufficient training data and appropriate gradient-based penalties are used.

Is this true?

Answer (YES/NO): NO